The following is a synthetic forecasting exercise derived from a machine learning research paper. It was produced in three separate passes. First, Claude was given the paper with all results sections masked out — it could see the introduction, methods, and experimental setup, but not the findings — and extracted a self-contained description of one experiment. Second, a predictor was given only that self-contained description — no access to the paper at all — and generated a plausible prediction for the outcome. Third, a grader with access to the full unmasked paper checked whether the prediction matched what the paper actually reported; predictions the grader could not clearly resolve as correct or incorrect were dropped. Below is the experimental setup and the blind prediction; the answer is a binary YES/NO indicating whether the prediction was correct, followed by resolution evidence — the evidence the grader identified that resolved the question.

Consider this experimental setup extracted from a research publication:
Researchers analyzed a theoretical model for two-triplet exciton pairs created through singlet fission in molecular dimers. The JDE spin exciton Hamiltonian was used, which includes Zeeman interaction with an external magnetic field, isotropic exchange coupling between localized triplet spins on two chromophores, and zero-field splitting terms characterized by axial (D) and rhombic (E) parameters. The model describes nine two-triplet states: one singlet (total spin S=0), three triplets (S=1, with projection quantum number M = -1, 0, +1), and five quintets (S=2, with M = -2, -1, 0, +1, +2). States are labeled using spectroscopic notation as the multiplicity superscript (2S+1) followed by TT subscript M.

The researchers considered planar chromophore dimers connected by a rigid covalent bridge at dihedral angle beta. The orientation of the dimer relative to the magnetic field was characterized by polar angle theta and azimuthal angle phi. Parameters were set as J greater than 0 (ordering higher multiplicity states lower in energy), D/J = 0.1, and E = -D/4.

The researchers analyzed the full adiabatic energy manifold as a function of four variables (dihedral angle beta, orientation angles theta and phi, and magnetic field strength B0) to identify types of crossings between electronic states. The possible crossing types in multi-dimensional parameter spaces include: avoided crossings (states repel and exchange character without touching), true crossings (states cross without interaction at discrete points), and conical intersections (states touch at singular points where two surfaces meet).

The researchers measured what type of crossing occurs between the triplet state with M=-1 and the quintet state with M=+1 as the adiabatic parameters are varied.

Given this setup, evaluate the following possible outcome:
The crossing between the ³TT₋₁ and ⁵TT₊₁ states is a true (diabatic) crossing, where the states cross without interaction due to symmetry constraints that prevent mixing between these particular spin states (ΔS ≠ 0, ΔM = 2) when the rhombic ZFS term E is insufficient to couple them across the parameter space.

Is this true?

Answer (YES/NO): NO